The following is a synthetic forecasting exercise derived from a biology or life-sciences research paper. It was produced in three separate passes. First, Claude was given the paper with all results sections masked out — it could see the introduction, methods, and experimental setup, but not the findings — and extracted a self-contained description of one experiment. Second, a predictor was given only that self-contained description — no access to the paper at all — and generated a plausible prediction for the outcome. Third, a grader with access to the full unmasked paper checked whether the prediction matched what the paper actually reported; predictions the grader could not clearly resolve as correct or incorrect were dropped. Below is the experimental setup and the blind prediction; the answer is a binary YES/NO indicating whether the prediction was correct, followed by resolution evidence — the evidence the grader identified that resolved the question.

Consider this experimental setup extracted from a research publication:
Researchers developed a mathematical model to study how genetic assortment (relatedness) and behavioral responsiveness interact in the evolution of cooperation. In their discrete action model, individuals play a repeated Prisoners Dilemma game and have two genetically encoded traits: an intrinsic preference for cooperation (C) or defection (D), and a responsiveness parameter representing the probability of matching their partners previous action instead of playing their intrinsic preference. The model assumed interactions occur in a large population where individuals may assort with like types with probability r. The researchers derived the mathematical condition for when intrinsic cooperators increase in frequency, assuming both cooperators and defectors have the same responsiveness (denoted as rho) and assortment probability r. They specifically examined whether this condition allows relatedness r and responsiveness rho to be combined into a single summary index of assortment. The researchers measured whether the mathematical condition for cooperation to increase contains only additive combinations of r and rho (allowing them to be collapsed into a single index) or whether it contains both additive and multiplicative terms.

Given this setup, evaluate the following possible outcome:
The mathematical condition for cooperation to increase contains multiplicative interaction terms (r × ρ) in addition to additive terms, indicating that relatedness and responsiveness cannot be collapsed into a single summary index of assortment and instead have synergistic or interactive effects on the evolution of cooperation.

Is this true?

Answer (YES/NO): YES